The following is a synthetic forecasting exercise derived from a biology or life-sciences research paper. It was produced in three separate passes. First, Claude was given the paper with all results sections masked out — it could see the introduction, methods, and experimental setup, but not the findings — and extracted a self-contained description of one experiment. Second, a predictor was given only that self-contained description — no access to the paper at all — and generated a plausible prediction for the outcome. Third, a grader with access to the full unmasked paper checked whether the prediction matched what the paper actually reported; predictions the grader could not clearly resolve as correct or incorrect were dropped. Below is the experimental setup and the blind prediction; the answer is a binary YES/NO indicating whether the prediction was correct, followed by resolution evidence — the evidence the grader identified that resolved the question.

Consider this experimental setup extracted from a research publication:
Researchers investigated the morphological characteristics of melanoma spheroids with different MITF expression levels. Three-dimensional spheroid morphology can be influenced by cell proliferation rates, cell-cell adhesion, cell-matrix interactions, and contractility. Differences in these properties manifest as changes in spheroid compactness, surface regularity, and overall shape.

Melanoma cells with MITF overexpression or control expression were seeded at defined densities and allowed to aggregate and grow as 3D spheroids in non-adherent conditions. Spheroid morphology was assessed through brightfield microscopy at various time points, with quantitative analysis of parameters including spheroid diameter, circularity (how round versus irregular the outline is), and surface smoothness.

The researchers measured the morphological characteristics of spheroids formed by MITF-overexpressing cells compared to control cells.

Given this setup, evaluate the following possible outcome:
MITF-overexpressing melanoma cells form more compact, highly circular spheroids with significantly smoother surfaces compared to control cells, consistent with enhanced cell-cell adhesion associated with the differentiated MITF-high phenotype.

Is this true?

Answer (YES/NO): NO